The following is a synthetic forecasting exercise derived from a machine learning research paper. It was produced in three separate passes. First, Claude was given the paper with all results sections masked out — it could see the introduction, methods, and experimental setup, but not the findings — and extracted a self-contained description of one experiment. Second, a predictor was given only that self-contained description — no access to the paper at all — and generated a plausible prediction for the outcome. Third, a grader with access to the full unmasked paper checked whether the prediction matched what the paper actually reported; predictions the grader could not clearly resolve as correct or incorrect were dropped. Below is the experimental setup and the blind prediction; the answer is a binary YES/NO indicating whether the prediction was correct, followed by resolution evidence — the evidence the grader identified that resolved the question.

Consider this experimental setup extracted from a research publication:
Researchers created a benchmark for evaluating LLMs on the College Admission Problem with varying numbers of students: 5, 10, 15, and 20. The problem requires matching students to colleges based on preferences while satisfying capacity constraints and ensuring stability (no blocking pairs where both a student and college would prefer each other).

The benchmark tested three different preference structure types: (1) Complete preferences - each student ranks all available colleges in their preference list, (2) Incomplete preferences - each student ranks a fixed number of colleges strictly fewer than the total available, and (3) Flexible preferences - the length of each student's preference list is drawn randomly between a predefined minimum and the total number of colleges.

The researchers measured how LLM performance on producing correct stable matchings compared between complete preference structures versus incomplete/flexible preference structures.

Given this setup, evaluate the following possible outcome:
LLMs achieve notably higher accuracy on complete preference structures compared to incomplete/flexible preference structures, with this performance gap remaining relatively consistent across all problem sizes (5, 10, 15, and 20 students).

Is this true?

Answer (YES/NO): NO